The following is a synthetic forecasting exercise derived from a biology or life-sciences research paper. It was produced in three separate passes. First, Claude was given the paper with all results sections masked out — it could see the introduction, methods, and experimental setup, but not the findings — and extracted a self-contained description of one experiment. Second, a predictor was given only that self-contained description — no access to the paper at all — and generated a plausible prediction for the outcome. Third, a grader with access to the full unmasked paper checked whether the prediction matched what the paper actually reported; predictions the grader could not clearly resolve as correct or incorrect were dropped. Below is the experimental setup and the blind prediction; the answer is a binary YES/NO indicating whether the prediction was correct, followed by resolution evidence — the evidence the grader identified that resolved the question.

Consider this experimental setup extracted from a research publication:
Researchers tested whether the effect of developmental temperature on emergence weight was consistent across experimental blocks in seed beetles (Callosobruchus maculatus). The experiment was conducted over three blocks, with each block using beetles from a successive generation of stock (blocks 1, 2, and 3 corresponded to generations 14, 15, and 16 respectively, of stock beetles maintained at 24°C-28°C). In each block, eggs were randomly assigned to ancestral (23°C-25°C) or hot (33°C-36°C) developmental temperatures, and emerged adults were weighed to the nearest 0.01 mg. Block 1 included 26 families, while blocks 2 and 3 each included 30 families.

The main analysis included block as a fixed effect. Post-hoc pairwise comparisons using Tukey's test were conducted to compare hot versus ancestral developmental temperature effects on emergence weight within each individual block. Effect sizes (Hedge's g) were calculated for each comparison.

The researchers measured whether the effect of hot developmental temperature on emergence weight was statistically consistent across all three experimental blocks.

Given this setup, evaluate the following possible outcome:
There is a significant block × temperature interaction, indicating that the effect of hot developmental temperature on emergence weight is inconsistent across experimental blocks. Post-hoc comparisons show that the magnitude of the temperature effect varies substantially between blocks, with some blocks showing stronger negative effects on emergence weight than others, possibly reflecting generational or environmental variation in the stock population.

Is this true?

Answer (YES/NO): NO